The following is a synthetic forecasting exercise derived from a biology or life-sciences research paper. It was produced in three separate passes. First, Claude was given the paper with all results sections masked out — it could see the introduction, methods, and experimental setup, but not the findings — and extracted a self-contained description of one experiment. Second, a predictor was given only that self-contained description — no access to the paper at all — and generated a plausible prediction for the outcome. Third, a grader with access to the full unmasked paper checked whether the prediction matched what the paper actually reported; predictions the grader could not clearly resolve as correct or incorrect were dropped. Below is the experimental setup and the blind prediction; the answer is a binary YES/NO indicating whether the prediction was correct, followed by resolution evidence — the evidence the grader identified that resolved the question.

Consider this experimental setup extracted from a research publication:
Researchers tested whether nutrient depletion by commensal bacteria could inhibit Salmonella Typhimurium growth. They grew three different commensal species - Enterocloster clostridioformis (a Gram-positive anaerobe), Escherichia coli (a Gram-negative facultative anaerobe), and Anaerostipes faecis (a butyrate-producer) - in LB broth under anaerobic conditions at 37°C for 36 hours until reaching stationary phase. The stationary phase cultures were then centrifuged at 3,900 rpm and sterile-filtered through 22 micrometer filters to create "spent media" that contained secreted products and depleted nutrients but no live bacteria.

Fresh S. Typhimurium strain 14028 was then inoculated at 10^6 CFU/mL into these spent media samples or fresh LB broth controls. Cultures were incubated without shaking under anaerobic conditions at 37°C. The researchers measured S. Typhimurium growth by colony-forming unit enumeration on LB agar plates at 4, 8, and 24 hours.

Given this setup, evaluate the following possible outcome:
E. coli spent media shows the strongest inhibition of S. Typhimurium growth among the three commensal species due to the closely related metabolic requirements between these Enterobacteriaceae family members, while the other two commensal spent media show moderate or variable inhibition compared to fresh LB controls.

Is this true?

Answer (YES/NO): NO